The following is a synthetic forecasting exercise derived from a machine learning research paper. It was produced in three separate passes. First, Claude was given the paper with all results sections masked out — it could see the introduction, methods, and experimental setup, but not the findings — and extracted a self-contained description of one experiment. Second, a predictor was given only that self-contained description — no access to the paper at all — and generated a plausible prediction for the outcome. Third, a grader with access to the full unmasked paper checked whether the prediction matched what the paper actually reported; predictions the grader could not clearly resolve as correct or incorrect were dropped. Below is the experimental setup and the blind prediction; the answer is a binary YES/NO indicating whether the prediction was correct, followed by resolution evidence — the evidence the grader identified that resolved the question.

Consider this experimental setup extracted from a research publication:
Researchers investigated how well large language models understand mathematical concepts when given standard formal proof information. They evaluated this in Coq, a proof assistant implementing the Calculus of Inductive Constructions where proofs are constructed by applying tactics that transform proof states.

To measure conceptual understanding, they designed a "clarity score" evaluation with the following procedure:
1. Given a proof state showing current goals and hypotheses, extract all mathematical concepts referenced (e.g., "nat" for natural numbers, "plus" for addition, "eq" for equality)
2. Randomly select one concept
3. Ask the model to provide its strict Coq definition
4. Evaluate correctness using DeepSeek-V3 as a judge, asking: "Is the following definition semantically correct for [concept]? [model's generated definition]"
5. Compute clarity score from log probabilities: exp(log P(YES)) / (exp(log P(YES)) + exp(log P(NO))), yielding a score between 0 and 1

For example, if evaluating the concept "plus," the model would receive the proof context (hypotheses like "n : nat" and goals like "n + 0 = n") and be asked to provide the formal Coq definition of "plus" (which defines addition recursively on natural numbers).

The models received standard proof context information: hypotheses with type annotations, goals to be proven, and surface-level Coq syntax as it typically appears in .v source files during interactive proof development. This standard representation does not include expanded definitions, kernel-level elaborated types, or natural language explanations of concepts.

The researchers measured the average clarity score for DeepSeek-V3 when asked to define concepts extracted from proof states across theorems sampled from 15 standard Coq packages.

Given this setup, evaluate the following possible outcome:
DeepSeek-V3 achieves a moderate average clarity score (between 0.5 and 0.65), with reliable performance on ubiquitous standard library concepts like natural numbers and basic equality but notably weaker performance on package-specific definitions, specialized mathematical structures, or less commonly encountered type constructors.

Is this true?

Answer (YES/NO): NO